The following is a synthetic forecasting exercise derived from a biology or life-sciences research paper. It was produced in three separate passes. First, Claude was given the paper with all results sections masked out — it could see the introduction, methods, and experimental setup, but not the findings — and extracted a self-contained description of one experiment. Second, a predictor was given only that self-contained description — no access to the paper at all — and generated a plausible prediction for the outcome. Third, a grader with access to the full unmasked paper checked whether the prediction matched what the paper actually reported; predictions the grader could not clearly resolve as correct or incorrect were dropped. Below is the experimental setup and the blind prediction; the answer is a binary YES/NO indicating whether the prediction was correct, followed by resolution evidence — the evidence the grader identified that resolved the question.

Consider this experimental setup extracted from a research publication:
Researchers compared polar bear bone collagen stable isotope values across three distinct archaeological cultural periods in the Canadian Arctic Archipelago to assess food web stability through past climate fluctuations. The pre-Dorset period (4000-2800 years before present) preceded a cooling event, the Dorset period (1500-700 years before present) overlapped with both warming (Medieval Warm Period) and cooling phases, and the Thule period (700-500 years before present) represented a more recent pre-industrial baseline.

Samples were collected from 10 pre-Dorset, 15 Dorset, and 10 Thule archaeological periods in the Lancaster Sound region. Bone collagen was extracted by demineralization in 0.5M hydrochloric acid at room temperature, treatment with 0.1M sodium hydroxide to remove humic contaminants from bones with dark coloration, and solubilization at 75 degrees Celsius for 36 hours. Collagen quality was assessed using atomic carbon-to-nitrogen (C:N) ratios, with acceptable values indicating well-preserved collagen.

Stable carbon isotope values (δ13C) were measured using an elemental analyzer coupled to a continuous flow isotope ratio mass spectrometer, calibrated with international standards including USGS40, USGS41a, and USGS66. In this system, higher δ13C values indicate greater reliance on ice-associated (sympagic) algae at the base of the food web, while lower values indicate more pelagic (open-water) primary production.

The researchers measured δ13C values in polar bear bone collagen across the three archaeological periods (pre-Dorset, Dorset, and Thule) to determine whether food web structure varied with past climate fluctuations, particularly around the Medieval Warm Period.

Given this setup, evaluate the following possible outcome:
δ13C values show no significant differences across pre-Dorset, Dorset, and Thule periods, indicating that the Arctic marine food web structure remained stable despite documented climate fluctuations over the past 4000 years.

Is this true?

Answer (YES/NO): YES